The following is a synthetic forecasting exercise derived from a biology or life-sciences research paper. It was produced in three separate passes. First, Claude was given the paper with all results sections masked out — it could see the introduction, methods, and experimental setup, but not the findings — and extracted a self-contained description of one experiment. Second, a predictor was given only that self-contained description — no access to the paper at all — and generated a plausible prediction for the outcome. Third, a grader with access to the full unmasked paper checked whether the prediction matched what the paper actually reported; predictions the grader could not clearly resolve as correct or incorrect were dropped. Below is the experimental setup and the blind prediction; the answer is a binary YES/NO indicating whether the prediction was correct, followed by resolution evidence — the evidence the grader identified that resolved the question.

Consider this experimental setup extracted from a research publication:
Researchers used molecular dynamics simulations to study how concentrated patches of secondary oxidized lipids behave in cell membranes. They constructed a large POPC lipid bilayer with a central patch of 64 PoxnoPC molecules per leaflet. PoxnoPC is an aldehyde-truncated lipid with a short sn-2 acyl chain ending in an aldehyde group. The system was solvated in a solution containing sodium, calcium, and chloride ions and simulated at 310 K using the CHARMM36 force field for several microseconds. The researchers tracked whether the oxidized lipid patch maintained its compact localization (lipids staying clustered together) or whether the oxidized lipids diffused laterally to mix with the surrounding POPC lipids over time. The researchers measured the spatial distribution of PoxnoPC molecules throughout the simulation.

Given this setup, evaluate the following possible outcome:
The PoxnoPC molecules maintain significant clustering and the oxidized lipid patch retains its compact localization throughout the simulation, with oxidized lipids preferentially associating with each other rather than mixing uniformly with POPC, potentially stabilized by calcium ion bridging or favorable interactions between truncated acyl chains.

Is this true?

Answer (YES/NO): NO